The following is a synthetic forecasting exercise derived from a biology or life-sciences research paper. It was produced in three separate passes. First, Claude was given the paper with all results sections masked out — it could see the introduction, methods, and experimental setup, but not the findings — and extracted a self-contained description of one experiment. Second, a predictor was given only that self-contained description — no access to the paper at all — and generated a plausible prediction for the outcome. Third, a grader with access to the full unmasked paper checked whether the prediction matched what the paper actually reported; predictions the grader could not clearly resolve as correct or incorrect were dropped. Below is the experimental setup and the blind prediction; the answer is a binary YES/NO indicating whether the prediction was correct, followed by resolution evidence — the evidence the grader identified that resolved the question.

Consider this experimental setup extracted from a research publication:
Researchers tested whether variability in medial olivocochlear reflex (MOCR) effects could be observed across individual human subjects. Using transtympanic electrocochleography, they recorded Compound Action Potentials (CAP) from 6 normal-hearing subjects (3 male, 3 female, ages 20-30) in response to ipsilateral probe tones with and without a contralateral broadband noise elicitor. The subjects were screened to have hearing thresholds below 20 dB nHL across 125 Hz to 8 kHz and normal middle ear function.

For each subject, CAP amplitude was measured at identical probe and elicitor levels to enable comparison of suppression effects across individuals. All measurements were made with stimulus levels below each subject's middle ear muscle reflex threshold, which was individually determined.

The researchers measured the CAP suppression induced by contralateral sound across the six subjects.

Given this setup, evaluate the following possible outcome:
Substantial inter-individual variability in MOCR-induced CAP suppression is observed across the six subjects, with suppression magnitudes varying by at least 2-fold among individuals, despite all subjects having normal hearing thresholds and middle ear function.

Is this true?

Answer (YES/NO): NO